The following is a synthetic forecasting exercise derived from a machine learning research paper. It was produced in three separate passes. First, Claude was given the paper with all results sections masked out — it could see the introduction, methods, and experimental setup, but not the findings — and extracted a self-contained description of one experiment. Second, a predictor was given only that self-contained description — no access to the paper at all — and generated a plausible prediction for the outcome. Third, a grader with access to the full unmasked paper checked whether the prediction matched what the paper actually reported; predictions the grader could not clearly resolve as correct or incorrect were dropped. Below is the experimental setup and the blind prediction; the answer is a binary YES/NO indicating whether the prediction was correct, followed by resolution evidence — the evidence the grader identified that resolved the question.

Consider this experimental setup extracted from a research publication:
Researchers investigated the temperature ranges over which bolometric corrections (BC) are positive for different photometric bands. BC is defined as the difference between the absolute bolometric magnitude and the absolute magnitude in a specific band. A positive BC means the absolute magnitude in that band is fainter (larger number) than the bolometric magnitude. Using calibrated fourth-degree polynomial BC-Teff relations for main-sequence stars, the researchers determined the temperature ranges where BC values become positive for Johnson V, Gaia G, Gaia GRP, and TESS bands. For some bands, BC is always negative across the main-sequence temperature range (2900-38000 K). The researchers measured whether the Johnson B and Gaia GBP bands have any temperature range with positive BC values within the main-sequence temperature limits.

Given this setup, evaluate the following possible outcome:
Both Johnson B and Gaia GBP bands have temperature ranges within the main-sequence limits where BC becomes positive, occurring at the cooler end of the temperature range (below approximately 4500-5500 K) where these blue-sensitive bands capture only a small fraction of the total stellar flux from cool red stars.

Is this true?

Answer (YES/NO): NO